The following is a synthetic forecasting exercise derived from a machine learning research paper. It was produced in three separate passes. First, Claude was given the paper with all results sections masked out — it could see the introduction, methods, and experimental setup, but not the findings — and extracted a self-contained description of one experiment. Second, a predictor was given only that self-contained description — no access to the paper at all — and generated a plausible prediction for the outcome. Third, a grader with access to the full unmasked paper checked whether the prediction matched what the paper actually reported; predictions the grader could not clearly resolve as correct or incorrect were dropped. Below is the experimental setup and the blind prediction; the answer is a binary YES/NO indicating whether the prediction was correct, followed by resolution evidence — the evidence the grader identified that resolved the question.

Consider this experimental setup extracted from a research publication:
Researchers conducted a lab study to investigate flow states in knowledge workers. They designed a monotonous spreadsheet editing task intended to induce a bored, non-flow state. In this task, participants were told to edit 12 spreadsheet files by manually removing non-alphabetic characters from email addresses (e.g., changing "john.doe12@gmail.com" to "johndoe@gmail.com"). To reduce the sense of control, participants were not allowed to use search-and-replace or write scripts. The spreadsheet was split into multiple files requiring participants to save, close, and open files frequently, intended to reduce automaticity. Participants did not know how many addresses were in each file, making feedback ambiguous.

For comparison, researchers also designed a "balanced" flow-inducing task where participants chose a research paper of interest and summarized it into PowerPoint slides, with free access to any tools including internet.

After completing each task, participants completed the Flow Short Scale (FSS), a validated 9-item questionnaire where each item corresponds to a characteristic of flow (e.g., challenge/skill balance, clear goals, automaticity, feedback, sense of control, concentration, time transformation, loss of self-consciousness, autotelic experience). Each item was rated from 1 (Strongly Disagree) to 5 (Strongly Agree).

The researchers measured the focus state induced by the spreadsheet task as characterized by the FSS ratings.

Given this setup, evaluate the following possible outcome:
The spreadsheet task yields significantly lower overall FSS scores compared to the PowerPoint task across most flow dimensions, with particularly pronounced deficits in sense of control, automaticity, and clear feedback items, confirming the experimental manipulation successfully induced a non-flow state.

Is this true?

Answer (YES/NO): NO